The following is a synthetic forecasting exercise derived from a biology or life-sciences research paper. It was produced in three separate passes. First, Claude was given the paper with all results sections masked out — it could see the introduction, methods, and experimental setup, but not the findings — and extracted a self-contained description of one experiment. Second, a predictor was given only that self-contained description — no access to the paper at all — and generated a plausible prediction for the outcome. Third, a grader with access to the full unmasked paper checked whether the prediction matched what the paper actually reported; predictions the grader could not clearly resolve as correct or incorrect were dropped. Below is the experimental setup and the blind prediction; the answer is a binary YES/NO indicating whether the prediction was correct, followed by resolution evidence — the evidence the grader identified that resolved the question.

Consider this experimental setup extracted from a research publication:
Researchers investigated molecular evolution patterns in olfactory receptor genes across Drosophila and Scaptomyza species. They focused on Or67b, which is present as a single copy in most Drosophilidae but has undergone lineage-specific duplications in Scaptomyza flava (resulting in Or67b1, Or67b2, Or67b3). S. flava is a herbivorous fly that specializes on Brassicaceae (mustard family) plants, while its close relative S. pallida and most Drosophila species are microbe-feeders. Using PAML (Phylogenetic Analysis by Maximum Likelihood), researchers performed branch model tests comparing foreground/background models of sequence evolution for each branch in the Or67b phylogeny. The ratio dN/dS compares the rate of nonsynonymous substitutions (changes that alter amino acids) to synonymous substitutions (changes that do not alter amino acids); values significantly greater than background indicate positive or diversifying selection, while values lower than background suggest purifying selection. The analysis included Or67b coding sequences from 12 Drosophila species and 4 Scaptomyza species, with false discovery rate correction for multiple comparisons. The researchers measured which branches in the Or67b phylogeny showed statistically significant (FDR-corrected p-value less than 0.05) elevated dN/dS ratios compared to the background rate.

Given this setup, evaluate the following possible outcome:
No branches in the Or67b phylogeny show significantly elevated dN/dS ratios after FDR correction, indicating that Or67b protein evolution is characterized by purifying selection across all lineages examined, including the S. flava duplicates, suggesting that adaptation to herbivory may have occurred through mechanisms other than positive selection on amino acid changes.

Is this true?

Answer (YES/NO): NO